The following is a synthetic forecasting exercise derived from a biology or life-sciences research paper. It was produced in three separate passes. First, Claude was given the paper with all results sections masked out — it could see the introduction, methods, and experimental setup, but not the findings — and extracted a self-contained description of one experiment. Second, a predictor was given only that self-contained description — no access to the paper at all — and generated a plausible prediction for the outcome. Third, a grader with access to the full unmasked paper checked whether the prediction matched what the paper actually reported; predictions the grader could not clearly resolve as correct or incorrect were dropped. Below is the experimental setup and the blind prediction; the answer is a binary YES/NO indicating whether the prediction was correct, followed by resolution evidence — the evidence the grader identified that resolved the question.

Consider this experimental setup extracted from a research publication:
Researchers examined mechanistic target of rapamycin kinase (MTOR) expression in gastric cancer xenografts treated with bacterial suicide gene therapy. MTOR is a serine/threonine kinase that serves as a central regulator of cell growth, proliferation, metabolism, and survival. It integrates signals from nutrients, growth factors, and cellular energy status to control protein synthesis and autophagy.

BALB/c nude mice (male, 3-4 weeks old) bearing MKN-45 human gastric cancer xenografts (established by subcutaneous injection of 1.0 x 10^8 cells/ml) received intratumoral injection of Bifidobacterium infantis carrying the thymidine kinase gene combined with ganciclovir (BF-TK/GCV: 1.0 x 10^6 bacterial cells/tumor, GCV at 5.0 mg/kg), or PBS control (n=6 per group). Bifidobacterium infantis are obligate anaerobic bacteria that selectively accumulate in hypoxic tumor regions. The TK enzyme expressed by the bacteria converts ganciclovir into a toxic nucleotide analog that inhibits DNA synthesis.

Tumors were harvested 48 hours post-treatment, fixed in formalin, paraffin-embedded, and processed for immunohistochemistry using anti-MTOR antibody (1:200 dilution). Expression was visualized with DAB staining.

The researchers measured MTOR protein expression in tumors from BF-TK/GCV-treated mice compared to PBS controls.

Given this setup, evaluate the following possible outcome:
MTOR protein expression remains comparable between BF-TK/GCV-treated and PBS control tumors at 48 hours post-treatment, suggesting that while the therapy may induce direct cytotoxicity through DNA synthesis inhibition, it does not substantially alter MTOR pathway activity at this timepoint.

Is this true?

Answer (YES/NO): NO